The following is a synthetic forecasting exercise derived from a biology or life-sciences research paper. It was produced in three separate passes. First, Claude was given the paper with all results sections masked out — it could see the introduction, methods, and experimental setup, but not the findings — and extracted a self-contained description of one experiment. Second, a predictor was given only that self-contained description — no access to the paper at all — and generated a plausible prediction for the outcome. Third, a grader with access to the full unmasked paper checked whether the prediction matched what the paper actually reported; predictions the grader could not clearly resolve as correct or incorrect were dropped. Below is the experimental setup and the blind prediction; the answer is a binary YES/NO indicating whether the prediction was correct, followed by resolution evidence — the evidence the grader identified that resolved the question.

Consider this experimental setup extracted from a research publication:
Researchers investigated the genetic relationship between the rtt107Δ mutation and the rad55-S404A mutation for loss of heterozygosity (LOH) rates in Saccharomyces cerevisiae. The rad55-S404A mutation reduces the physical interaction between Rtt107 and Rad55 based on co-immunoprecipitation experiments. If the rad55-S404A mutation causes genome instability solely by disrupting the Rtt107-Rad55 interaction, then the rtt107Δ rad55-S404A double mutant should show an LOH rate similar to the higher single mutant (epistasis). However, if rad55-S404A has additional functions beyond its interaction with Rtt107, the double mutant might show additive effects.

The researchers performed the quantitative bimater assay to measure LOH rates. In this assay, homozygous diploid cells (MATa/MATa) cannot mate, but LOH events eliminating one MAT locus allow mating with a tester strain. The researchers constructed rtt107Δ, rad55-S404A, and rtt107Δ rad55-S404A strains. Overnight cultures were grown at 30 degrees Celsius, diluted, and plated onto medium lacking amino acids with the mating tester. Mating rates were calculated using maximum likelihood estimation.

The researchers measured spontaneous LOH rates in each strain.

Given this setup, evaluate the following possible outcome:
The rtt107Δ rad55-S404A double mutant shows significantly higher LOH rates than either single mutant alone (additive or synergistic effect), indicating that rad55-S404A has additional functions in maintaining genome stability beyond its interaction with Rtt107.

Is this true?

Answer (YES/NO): YES